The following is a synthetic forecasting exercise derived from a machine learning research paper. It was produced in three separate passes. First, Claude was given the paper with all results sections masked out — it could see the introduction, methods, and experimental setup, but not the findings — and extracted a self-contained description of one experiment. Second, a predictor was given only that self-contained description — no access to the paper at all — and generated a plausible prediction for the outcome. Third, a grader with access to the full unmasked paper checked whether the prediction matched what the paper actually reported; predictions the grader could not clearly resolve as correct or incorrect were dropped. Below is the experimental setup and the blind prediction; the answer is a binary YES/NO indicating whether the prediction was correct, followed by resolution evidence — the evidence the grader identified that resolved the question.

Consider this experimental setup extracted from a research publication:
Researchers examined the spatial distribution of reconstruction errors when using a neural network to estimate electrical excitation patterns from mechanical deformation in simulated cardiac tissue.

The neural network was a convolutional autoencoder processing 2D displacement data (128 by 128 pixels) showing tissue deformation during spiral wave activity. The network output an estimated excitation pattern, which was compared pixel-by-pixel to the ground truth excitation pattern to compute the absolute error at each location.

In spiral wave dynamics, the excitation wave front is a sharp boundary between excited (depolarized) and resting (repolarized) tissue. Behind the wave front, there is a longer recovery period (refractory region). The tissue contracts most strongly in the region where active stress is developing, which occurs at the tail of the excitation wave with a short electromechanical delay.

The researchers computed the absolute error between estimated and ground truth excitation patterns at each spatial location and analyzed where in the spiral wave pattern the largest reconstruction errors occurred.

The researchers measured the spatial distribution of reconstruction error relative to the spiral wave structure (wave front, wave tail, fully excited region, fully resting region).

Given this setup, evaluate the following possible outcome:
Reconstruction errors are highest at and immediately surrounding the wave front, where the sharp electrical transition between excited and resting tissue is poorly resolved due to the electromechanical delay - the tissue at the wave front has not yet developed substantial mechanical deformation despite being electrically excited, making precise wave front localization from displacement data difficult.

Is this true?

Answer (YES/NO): NO